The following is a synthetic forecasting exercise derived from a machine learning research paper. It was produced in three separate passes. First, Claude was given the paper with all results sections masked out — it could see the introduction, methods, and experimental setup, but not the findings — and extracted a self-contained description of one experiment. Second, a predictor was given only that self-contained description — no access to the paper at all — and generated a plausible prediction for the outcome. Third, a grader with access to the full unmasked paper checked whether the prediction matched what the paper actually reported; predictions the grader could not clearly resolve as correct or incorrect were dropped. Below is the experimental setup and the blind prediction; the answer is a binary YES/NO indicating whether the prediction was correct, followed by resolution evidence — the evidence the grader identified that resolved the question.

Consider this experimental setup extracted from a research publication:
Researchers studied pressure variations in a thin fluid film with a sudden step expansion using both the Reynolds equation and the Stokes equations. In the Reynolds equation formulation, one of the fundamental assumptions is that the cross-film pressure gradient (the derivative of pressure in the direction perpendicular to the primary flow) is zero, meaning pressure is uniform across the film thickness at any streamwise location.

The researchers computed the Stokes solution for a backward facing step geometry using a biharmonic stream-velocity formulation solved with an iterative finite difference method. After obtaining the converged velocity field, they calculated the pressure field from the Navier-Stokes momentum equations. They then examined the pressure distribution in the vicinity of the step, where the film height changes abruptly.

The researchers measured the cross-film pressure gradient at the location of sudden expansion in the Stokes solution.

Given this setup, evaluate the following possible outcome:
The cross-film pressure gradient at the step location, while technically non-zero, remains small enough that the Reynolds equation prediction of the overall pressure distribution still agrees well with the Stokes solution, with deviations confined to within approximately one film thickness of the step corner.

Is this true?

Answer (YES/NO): NO